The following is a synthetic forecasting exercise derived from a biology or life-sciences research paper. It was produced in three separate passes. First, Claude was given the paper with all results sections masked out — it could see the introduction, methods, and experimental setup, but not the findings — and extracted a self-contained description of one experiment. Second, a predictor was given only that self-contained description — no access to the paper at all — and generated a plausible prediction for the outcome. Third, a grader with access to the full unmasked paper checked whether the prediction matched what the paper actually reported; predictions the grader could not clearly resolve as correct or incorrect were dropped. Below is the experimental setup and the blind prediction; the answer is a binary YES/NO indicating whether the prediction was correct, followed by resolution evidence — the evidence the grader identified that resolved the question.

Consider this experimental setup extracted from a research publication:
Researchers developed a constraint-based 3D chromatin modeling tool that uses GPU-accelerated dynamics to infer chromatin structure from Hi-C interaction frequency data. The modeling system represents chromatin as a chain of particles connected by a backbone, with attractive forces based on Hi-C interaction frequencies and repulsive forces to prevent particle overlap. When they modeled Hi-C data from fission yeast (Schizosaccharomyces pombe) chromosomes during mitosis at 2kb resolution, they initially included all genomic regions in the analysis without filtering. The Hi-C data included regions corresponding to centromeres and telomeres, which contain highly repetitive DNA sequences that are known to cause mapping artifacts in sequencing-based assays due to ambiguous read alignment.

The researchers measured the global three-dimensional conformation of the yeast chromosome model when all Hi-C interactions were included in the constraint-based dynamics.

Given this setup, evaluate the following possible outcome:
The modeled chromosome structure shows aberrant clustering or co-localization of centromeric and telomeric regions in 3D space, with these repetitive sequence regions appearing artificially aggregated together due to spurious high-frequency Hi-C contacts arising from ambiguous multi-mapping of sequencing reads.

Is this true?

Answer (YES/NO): NO